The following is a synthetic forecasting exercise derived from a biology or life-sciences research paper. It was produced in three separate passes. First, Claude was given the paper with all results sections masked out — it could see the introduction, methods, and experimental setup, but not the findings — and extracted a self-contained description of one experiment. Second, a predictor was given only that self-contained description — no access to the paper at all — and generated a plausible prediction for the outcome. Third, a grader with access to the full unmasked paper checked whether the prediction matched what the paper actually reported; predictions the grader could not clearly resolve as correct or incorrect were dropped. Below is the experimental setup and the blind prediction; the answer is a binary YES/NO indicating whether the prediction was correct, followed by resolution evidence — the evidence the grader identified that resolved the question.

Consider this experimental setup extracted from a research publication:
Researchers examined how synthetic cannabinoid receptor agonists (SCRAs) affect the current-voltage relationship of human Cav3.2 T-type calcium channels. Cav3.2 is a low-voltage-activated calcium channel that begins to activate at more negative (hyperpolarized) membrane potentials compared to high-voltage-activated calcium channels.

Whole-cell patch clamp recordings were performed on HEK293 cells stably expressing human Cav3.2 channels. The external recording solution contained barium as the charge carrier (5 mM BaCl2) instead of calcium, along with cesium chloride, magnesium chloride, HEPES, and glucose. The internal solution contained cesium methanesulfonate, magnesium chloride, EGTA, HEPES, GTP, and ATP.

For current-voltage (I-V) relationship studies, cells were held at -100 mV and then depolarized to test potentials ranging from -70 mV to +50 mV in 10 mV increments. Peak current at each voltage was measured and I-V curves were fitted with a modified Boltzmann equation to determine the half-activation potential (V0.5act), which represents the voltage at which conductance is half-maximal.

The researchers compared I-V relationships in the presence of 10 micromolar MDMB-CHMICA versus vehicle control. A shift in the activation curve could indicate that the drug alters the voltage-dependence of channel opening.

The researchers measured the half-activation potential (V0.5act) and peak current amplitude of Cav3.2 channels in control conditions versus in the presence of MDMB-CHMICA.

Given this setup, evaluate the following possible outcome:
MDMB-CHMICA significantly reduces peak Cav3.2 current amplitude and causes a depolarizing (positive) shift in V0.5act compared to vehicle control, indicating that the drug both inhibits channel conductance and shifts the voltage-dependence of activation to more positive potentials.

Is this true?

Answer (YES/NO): NO